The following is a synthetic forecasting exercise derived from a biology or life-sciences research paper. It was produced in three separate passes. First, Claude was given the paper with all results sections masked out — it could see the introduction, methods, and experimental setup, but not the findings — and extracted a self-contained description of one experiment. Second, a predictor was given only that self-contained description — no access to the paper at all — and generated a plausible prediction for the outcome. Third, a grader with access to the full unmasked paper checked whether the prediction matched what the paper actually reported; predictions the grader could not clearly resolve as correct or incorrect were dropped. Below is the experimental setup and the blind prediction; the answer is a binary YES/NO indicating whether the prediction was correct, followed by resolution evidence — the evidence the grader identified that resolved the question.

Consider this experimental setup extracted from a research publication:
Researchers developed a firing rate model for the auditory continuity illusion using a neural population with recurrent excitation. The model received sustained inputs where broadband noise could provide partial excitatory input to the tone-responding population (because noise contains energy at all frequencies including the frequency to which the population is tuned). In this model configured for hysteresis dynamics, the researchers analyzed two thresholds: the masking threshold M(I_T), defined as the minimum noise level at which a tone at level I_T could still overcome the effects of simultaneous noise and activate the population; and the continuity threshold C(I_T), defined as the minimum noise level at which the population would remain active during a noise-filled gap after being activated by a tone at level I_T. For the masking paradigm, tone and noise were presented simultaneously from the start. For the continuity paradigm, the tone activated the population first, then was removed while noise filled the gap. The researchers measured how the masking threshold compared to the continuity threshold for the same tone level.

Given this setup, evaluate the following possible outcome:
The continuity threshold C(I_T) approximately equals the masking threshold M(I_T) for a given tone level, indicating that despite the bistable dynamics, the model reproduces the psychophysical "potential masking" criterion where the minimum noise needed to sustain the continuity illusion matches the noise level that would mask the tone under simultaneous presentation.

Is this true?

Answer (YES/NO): NO